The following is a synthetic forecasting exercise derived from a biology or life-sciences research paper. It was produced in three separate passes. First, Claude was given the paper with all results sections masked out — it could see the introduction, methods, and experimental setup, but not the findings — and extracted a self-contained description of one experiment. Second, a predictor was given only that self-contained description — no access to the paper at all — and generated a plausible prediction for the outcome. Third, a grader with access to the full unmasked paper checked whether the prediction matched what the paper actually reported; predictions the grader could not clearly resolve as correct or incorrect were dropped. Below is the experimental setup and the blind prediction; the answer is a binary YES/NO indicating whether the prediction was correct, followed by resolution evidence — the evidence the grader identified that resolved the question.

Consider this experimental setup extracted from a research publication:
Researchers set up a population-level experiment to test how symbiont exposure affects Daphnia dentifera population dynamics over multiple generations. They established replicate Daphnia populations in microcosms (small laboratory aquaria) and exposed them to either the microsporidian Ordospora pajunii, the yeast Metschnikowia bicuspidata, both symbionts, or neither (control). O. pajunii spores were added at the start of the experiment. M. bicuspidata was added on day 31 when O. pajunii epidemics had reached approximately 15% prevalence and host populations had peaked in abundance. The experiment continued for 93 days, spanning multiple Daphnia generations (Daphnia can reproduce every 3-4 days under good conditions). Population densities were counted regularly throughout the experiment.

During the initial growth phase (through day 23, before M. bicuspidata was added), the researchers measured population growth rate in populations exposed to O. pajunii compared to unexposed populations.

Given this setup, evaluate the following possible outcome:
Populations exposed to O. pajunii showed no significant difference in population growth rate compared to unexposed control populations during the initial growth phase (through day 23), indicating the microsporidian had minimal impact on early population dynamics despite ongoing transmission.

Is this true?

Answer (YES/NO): NO